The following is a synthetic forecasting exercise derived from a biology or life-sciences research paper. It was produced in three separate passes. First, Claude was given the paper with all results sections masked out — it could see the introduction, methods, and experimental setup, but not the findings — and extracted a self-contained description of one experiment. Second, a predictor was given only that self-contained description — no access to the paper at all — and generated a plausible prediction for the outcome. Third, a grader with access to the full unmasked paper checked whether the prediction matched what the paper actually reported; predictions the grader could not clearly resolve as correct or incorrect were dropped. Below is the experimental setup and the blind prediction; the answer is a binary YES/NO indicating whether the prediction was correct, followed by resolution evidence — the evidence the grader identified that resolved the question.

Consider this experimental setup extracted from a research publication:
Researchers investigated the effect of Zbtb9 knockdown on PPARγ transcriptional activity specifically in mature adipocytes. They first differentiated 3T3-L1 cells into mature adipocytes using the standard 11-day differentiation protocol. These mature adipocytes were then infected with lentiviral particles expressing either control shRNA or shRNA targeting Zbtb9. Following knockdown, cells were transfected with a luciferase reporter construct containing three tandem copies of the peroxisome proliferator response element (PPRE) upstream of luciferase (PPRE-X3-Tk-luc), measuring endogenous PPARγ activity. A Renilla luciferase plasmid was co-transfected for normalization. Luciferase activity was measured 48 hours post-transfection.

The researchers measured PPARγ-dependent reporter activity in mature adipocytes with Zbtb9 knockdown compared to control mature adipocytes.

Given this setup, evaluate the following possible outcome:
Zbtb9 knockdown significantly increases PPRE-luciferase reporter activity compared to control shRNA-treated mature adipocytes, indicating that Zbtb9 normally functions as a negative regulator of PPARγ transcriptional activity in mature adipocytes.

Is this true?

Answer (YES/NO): NO